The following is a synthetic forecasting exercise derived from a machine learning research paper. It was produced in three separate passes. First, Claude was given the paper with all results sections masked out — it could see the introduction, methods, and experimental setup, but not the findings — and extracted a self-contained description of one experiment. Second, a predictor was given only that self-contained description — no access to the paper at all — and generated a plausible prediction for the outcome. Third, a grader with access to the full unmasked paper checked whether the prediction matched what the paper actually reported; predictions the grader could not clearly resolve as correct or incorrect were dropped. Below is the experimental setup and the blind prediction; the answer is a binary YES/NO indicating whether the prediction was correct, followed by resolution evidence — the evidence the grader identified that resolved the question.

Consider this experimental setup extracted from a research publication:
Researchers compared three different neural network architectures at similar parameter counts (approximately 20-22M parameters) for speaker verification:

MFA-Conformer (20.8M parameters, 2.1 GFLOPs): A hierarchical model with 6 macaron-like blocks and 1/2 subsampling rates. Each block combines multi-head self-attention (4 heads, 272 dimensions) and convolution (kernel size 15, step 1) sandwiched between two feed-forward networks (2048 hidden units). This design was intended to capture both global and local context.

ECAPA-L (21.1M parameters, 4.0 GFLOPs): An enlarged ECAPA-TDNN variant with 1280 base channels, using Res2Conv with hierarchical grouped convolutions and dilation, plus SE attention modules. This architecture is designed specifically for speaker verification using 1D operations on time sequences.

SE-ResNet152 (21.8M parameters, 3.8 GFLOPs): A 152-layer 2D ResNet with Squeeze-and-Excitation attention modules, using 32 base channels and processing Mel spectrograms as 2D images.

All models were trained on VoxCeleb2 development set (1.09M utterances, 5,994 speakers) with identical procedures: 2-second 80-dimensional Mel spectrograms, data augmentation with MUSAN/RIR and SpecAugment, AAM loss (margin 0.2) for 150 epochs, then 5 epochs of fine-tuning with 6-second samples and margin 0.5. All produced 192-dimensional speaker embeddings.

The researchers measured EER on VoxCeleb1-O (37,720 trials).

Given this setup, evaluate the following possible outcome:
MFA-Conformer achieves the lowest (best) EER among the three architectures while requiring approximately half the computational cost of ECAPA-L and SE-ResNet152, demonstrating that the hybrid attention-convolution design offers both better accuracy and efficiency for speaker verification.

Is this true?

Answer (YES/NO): YES